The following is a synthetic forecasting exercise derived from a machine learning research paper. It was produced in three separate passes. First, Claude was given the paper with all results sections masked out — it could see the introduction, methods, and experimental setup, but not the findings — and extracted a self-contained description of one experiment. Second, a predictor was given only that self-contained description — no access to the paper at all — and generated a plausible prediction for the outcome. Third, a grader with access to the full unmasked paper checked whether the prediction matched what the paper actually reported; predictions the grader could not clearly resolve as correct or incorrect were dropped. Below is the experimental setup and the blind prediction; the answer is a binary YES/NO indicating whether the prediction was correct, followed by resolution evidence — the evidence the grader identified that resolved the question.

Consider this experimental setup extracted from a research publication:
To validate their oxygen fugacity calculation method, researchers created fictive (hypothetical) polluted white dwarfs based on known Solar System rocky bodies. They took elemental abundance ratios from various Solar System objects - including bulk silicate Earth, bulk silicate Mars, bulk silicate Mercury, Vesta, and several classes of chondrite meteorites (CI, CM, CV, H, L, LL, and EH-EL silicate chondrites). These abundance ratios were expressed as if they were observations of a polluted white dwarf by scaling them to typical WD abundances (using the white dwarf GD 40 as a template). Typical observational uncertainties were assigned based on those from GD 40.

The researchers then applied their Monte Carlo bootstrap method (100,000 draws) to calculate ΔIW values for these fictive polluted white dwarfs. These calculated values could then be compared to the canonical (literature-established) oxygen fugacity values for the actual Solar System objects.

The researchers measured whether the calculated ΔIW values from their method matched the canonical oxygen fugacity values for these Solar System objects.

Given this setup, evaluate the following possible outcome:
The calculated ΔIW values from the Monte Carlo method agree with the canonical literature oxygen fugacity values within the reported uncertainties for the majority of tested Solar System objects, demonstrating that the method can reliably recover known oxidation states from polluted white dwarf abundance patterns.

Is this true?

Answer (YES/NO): YES